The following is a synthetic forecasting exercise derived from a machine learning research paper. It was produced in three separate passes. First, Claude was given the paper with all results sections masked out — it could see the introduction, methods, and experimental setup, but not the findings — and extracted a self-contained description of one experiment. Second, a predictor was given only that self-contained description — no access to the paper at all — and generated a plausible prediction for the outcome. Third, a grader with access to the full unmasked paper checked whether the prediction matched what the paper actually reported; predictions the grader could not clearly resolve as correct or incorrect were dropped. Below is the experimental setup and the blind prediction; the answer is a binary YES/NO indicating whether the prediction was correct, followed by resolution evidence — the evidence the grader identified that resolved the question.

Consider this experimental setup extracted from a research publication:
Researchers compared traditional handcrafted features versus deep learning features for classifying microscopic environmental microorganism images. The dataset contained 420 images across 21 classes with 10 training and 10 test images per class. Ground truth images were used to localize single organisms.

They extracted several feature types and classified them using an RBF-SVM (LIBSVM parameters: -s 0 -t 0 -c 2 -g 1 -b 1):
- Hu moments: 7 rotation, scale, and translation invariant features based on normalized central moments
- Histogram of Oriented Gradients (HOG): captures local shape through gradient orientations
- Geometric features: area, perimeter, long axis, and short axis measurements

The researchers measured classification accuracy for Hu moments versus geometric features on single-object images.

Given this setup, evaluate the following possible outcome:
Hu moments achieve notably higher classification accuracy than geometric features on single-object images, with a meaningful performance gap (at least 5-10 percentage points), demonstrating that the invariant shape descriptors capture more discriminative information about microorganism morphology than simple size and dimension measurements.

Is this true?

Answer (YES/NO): NO